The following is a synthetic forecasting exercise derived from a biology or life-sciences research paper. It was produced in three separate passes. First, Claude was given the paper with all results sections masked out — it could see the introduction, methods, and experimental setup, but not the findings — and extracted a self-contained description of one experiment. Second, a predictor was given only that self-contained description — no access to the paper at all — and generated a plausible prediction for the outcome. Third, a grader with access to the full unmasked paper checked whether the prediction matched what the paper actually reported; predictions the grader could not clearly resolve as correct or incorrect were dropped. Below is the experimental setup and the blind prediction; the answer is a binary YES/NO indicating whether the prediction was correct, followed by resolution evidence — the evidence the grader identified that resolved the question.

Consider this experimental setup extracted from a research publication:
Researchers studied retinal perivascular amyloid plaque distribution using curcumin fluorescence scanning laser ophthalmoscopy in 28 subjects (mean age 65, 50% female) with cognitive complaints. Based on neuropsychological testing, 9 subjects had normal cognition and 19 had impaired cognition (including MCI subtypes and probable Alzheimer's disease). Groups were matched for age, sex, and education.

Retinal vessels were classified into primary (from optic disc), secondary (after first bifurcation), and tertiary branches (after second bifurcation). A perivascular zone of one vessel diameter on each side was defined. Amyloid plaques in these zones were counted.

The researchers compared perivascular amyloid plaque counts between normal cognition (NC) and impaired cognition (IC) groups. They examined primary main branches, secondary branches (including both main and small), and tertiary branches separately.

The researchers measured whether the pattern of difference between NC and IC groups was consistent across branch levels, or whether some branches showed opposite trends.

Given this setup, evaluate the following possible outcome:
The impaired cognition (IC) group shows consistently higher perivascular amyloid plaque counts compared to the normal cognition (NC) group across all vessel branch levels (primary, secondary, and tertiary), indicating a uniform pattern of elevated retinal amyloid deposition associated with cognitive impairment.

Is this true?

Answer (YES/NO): NO